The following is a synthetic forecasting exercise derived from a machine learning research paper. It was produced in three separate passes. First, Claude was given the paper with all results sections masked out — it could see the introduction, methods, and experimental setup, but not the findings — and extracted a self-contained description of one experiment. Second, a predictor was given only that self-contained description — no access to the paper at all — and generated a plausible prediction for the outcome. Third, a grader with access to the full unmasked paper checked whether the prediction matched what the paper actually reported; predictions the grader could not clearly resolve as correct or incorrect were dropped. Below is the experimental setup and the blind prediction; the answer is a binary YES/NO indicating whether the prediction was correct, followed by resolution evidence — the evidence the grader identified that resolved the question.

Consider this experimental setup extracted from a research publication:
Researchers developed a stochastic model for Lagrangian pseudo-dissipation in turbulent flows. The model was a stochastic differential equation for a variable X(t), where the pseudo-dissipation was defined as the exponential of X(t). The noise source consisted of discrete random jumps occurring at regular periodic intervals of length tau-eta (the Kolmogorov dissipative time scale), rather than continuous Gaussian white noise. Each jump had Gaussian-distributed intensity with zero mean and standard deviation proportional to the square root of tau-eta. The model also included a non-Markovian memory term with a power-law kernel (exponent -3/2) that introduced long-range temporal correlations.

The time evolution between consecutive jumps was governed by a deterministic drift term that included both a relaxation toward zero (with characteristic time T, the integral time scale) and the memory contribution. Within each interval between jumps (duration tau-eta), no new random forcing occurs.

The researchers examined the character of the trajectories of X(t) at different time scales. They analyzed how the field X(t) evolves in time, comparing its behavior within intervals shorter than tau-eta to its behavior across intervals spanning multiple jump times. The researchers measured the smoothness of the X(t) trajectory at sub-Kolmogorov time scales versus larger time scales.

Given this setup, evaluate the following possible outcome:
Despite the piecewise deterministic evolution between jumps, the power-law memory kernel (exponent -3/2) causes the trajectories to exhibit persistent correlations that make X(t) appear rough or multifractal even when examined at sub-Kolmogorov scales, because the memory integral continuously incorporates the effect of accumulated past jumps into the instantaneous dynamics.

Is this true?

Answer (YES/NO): NO